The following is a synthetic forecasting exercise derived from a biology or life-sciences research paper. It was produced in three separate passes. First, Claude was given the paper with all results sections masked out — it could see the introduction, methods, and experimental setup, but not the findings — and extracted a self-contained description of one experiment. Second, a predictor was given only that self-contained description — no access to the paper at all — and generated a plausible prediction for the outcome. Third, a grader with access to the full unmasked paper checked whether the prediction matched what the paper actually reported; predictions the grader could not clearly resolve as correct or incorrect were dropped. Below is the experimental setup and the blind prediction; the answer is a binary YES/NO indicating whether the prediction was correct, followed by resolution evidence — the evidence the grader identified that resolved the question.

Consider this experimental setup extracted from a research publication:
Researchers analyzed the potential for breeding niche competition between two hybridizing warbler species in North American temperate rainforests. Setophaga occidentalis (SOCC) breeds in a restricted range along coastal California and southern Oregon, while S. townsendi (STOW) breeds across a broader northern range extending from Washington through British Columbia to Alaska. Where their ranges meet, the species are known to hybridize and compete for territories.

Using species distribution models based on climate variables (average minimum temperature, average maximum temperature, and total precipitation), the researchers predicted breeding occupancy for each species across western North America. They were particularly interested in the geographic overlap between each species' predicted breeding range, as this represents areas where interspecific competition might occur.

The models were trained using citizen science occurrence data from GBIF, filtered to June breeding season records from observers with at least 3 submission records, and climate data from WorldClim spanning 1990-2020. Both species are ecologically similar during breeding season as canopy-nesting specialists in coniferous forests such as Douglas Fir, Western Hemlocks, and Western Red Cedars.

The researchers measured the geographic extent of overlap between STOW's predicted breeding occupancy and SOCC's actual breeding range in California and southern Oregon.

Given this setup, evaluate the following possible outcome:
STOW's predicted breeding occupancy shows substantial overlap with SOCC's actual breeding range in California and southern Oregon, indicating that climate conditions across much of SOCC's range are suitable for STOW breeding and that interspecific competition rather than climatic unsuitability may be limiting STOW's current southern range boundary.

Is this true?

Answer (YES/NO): YES